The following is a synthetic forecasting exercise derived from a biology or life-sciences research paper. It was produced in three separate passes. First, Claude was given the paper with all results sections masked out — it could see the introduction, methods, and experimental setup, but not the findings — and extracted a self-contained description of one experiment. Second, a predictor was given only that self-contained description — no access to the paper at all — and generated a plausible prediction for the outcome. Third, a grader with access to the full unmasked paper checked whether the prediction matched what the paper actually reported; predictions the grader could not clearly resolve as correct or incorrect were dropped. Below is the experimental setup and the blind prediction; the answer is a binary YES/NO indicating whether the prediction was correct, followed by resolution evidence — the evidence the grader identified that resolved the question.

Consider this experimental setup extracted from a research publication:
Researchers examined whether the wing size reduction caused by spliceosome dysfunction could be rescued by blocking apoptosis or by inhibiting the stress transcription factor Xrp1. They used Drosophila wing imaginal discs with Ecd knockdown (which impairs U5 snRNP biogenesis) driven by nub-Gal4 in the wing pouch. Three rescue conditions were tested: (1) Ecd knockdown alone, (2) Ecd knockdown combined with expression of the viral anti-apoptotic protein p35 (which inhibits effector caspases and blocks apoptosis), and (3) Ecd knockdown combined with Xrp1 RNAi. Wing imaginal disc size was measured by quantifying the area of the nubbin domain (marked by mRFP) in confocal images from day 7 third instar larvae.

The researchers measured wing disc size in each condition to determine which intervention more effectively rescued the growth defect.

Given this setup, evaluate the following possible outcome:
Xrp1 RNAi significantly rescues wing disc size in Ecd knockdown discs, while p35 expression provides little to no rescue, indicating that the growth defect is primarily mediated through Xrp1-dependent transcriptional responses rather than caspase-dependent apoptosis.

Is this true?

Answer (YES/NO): YES